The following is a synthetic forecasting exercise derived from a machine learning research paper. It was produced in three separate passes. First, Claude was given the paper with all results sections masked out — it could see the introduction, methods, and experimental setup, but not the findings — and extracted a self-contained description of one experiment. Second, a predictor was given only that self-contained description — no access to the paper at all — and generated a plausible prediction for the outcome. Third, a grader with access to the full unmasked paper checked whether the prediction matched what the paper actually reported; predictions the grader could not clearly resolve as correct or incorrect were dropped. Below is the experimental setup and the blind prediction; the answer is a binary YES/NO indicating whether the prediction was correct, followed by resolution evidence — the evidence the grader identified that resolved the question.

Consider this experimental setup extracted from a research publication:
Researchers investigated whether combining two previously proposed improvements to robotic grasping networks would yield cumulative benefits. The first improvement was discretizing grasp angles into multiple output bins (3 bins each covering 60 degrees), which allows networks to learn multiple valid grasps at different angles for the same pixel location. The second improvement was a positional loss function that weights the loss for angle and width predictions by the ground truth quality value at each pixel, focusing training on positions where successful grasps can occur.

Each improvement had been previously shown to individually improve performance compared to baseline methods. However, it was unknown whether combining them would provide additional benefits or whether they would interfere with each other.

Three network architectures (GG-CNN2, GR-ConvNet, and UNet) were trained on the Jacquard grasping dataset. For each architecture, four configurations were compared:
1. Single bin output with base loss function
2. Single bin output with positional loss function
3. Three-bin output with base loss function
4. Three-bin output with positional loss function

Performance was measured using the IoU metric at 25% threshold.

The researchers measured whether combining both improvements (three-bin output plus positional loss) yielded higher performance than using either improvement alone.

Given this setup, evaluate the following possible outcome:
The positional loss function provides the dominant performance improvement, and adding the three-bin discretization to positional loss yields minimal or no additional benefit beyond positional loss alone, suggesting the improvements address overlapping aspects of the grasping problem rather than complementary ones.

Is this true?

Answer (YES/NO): NO